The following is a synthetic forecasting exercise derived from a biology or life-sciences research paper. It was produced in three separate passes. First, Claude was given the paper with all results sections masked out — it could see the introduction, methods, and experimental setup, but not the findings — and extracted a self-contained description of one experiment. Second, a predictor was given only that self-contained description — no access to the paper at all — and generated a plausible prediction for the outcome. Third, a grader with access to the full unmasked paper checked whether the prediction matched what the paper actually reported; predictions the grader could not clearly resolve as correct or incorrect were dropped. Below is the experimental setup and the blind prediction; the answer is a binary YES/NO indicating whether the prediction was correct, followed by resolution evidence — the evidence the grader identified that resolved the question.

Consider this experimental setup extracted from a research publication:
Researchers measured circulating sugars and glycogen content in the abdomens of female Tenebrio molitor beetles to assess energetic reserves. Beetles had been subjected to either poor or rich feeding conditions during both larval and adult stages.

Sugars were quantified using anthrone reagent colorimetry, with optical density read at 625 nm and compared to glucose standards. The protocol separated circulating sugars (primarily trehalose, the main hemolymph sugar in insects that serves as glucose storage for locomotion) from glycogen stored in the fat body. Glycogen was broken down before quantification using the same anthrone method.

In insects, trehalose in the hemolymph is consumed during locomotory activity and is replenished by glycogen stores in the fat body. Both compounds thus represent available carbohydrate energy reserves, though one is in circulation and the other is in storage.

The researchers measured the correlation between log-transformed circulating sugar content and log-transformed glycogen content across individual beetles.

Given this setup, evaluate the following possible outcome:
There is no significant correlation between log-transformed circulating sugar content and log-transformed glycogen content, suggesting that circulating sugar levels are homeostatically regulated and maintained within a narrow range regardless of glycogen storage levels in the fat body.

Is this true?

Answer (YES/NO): NO